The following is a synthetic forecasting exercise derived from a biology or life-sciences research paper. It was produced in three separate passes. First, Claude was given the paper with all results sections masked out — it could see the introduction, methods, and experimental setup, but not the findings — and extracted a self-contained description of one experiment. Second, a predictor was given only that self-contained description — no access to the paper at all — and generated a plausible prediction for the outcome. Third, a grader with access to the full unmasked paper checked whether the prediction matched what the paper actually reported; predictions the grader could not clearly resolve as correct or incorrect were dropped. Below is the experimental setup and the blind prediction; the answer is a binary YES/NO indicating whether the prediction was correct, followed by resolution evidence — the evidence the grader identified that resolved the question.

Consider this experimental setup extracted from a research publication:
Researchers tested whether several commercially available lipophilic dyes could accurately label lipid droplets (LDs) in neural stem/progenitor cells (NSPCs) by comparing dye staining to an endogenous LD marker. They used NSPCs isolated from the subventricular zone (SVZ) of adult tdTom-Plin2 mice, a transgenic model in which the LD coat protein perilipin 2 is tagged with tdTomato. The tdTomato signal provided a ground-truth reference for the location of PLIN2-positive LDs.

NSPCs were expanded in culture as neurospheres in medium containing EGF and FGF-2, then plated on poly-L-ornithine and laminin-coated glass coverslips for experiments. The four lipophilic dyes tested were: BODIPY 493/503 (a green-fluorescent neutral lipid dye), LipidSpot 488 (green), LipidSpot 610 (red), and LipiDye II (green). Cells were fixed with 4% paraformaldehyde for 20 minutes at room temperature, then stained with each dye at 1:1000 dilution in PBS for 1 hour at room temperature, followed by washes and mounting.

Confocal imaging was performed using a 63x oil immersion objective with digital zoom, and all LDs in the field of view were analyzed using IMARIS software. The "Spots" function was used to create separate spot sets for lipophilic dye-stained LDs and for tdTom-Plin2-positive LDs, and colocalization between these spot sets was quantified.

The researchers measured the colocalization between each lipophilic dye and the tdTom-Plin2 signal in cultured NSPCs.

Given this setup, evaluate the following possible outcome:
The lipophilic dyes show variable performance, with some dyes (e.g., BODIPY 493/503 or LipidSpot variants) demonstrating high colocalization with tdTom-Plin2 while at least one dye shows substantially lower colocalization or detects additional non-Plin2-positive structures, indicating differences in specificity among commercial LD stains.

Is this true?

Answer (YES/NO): NO